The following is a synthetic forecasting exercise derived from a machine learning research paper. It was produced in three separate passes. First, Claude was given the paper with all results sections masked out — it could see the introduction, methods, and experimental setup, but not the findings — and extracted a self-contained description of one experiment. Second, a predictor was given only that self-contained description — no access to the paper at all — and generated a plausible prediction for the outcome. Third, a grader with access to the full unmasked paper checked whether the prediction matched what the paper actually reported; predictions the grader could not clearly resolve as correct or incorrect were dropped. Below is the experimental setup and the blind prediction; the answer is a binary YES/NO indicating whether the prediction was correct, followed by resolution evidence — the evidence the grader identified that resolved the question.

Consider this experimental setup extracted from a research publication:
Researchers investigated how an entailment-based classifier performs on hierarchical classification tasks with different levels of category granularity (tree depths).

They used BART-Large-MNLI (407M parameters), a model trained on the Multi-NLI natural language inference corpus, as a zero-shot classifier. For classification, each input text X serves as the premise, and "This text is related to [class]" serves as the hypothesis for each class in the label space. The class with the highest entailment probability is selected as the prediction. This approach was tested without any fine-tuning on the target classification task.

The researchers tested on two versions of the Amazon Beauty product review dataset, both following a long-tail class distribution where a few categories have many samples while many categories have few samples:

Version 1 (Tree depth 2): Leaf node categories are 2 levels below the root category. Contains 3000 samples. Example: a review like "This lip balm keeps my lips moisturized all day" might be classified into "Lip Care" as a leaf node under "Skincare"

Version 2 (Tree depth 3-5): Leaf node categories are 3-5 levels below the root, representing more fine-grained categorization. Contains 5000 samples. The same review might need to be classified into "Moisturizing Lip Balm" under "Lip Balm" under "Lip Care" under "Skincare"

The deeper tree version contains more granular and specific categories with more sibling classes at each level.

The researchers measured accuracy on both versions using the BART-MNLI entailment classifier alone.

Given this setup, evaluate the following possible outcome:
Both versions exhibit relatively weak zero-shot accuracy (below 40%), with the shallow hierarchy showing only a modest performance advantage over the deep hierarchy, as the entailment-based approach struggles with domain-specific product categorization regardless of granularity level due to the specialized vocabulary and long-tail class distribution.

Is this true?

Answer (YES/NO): NO